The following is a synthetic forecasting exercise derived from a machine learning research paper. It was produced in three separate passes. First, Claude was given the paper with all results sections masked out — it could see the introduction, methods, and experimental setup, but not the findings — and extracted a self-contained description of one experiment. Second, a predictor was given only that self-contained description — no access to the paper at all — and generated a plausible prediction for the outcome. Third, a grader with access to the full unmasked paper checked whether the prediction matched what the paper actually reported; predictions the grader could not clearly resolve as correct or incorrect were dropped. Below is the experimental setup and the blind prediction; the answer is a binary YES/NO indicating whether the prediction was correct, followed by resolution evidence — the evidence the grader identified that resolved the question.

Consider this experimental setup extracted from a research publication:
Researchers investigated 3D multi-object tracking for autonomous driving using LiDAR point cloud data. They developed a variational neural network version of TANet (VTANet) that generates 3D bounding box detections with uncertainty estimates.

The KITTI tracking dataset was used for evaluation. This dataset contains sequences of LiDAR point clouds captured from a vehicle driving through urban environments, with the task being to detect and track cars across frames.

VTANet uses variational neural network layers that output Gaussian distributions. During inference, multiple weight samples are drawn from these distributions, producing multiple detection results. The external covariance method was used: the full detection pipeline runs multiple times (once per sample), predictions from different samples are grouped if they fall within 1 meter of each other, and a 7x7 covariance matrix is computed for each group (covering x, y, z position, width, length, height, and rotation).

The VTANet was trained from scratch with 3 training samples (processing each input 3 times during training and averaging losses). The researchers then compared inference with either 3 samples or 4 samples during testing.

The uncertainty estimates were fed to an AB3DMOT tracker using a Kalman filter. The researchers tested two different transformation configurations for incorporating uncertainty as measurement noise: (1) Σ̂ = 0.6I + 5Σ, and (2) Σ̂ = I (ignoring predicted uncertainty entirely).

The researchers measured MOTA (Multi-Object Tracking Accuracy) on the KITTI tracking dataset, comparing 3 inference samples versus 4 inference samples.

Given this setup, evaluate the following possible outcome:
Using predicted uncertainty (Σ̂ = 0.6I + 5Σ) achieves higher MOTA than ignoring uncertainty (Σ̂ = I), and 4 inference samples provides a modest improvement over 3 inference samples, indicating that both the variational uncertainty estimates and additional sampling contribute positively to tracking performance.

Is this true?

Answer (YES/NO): NO